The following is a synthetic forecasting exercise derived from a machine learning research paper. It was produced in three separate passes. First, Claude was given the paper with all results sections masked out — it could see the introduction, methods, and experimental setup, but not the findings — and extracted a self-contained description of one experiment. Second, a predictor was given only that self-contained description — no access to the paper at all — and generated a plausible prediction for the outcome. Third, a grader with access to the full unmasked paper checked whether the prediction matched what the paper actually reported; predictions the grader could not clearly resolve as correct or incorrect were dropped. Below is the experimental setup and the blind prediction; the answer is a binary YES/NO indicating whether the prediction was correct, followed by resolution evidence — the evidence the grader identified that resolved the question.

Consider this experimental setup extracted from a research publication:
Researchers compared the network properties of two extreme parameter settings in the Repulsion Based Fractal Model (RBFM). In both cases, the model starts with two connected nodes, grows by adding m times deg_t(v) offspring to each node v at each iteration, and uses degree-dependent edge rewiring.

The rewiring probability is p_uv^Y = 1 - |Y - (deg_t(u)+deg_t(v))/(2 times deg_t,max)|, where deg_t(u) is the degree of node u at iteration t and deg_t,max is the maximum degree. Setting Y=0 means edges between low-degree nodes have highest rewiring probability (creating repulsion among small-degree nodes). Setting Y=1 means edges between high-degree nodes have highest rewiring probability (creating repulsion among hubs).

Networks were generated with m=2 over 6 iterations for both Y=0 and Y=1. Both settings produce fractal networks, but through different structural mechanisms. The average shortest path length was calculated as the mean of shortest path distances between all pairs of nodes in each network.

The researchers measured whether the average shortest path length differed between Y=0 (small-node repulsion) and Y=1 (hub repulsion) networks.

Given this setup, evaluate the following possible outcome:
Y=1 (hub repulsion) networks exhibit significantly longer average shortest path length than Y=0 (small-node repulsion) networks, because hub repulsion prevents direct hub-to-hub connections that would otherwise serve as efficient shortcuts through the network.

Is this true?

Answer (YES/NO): YES